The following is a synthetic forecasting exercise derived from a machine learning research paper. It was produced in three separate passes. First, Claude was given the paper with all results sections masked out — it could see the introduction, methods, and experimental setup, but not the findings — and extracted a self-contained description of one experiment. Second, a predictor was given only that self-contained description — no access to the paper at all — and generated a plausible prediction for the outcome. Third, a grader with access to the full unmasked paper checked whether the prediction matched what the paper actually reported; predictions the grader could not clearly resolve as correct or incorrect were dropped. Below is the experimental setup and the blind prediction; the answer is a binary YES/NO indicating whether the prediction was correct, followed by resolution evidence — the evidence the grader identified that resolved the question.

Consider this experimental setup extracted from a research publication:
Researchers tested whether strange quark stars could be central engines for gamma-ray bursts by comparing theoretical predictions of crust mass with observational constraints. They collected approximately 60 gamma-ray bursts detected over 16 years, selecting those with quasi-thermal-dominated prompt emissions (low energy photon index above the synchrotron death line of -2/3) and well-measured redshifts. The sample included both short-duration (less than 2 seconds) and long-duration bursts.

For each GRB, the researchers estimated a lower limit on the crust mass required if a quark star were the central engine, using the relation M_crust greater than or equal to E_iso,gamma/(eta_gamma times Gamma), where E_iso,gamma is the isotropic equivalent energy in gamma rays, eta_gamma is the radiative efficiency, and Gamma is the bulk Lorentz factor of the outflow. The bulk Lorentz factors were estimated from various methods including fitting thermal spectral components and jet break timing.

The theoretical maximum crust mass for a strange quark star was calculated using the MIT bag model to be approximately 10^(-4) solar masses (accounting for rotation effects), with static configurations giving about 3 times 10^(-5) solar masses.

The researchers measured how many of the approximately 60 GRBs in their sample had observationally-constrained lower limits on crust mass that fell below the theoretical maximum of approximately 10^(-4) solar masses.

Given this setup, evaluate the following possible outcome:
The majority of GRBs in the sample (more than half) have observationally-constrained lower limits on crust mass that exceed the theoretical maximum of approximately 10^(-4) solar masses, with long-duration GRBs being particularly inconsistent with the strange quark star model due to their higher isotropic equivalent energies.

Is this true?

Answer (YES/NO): YES